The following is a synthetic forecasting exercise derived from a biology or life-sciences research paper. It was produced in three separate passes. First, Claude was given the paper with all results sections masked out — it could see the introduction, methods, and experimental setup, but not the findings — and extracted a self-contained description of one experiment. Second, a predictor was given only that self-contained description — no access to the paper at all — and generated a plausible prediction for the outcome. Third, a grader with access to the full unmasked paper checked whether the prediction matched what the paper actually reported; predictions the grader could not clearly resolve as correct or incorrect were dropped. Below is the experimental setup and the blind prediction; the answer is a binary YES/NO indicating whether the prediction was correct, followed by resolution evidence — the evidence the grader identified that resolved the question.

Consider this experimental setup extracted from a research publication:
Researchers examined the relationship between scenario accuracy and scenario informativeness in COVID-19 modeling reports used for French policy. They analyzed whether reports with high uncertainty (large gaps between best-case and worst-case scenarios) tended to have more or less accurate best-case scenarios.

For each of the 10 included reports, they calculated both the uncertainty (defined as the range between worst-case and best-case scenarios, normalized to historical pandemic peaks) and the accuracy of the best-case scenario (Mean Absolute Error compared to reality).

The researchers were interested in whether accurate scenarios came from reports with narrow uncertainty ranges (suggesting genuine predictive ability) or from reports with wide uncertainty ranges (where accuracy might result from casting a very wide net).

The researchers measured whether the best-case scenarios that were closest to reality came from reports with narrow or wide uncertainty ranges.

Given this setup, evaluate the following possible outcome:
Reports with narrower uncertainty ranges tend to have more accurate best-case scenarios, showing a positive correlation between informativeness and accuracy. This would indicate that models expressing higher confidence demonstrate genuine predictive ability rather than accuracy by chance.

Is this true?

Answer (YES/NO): NO